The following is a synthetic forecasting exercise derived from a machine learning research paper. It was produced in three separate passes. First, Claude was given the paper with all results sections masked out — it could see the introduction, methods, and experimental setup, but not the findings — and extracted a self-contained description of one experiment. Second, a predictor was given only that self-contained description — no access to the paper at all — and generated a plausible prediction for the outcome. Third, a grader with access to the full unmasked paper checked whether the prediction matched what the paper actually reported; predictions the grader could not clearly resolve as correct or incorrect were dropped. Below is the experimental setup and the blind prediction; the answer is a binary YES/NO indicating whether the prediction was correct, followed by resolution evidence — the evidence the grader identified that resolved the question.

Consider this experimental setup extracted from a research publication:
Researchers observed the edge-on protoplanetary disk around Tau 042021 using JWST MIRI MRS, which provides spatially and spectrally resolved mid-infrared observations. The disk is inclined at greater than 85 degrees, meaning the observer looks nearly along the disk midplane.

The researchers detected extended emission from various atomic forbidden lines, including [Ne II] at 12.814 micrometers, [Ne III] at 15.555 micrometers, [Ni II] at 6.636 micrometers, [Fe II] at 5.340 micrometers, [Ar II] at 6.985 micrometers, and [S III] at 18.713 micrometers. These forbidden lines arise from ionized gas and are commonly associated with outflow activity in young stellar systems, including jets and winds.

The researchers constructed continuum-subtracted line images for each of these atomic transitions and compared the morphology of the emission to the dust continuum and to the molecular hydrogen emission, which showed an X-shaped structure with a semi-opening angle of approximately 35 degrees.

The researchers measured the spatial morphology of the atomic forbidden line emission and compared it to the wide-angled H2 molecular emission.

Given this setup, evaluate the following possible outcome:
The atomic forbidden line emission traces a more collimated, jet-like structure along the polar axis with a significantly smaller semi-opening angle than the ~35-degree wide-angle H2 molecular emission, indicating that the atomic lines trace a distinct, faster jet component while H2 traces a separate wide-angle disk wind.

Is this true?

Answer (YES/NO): YES